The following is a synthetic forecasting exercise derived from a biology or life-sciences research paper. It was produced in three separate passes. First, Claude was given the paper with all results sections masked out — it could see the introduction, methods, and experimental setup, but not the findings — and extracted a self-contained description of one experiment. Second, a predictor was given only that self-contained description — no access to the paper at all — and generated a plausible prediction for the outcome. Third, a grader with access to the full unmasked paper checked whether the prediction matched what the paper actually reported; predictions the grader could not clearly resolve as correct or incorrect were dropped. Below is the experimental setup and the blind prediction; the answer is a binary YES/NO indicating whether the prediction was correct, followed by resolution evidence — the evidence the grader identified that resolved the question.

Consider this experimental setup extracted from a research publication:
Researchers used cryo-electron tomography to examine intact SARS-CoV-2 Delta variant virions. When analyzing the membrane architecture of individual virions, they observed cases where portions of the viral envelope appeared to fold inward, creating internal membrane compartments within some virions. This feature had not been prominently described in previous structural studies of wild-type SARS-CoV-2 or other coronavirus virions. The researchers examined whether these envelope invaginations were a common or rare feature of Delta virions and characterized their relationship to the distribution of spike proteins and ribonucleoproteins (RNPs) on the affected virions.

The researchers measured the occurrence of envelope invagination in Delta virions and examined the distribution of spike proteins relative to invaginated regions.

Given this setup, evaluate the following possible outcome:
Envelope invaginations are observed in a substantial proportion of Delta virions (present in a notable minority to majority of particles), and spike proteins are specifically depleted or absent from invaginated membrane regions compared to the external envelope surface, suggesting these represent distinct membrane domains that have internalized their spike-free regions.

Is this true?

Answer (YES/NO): YES